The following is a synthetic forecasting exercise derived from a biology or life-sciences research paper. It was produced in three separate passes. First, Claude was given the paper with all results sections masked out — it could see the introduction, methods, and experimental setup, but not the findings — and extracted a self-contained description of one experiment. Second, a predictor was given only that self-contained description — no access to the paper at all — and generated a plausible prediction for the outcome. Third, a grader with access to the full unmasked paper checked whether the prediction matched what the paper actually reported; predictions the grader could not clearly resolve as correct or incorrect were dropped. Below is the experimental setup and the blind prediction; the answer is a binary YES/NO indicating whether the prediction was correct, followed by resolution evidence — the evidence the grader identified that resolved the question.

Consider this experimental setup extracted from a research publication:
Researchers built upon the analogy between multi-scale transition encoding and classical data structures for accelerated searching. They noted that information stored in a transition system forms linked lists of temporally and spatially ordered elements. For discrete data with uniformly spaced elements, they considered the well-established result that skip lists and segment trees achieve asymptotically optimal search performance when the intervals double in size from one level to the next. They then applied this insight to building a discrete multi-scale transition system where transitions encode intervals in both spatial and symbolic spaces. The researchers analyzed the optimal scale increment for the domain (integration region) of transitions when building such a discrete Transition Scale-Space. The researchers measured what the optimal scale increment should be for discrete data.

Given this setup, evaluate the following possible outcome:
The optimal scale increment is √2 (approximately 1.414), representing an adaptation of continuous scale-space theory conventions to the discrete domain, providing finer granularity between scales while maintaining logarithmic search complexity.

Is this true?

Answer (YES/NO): NO